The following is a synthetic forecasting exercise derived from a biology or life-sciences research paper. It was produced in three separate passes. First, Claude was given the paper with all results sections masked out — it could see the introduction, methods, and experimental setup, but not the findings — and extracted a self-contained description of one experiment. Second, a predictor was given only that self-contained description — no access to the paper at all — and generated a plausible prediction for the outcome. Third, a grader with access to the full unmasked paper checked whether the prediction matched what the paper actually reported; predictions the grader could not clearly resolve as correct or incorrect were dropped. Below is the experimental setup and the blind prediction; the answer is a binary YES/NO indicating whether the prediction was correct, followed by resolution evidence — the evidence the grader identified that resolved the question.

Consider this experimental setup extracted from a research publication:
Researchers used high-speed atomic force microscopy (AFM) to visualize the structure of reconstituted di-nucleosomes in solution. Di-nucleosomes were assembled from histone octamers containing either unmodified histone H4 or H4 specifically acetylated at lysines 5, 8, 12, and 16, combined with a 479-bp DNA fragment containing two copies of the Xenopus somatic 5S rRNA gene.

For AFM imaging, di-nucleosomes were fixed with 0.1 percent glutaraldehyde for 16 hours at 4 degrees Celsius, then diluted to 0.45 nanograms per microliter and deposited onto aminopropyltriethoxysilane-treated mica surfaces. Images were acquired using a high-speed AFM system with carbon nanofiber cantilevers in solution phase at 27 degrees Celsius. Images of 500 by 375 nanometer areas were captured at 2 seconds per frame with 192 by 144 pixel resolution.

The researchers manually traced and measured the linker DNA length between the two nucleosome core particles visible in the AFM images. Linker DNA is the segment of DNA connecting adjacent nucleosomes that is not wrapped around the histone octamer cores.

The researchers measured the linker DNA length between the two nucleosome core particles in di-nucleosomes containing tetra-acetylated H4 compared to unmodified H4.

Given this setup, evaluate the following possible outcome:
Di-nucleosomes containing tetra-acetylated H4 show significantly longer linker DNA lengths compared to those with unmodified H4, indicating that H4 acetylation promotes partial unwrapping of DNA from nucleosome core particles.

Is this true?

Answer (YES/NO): NO